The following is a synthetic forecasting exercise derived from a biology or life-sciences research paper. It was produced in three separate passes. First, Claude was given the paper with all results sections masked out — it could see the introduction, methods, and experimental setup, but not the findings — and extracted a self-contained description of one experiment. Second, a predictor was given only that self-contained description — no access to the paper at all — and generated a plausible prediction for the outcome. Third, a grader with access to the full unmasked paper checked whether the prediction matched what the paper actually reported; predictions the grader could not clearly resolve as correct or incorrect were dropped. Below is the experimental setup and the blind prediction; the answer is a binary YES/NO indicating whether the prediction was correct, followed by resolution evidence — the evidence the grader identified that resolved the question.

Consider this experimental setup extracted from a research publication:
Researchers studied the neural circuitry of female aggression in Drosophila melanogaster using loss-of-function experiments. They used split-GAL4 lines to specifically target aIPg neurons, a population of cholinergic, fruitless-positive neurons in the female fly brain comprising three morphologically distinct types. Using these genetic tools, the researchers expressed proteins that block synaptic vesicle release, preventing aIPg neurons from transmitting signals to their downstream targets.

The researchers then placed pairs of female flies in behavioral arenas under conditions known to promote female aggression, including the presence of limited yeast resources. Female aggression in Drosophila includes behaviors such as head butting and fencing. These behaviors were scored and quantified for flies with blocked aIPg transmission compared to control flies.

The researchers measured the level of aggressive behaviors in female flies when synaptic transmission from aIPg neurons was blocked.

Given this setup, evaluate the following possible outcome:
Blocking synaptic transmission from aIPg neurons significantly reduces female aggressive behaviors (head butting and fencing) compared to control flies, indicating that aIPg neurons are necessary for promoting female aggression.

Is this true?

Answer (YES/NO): YES